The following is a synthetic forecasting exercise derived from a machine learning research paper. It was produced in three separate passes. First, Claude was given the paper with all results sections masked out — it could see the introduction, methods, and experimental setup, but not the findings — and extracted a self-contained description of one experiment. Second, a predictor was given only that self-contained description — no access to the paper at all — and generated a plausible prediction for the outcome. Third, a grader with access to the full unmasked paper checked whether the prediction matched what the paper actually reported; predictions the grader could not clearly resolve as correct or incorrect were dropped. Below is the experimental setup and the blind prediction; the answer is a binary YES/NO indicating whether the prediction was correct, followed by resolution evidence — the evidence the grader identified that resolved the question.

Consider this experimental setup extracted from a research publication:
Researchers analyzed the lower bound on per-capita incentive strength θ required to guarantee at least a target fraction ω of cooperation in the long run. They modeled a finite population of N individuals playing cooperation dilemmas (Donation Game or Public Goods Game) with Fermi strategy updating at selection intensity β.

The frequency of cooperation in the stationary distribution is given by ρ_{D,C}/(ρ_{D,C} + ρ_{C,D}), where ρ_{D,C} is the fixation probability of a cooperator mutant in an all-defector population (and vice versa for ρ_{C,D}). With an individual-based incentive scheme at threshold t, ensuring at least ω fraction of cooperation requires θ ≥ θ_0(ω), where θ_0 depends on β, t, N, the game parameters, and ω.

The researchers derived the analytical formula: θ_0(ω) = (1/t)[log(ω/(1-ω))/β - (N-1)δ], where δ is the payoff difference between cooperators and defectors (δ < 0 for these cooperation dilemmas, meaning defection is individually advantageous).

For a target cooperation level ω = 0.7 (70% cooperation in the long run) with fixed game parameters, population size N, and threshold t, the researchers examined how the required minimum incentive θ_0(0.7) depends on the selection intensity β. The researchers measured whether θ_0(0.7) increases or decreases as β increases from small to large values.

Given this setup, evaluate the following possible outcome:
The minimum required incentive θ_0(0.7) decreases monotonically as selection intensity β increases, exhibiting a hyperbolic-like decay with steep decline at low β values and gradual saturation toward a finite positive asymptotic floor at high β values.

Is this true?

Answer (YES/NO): NO